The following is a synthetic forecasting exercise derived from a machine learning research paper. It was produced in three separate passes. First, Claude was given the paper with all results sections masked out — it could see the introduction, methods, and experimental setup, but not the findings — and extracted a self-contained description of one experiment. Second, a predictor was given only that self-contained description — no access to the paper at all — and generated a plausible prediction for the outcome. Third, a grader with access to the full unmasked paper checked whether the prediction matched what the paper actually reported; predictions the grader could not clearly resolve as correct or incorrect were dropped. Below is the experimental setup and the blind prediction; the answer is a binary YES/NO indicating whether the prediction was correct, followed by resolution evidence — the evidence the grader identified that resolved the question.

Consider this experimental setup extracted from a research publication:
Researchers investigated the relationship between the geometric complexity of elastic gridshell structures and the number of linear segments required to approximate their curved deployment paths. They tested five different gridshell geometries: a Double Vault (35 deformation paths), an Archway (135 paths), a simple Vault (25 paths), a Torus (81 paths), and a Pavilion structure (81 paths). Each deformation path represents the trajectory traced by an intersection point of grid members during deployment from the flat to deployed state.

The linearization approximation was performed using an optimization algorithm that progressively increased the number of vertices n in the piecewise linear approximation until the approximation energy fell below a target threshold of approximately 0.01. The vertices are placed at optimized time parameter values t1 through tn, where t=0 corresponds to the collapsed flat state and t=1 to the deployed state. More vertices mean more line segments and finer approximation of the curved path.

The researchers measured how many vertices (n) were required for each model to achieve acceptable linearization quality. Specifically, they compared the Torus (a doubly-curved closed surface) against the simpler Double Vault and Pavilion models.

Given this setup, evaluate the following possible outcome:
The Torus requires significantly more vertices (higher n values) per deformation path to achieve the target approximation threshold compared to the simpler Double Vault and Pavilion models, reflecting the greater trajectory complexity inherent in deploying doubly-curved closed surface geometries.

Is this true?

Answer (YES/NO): YES